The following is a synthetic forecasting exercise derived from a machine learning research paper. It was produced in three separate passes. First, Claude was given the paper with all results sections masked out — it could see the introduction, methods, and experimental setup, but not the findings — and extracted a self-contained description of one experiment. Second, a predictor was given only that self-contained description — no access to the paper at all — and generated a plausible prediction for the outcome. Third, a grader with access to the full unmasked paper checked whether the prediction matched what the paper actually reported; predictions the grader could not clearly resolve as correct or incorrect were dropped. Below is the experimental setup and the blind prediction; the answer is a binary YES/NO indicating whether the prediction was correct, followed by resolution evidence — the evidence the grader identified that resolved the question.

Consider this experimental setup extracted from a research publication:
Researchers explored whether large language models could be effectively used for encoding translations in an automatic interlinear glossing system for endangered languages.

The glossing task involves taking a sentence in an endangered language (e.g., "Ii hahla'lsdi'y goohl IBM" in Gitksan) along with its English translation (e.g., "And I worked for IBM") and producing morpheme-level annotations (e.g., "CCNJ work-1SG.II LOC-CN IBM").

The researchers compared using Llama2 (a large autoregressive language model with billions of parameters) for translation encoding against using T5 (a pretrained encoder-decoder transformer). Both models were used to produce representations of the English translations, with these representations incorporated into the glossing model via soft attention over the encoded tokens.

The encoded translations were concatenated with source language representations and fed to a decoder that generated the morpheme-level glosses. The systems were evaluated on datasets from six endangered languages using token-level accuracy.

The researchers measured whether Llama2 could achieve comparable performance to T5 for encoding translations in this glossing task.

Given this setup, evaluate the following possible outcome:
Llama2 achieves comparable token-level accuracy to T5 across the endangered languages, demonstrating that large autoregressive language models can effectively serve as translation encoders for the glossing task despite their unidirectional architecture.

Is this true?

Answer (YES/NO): NO